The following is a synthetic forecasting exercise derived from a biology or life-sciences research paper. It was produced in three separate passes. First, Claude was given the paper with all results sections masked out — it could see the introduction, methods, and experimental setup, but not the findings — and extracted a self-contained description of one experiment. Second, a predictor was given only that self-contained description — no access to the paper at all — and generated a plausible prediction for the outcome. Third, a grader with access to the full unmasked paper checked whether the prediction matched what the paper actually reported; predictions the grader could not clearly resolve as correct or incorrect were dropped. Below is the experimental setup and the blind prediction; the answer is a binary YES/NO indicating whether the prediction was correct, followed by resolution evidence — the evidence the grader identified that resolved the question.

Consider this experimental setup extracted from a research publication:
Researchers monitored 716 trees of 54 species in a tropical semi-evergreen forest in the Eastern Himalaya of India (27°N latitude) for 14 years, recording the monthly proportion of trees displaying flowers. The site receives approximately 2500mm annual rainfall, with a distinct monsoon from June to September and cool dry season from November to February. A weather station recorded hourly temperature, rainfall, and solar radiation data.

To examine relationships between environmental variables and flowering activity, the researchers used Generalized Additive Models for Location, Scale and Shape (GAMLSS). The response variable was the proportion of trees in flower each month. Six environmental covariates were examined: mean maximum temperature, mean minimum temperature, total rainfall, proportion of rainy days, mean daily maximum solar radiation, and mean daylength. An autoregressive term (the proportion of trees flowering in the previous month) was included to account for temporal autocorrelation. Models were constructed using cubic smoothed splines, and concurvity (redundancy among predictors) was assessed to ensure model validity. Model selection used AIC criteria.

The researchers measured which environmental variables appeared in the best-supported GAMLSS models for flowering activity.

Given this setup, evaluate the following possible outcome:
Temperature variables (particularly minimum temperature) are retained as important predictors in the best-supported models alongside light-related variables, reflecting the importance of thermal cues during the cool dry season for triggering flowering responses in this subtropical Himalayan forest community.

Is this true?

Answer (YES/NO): YES